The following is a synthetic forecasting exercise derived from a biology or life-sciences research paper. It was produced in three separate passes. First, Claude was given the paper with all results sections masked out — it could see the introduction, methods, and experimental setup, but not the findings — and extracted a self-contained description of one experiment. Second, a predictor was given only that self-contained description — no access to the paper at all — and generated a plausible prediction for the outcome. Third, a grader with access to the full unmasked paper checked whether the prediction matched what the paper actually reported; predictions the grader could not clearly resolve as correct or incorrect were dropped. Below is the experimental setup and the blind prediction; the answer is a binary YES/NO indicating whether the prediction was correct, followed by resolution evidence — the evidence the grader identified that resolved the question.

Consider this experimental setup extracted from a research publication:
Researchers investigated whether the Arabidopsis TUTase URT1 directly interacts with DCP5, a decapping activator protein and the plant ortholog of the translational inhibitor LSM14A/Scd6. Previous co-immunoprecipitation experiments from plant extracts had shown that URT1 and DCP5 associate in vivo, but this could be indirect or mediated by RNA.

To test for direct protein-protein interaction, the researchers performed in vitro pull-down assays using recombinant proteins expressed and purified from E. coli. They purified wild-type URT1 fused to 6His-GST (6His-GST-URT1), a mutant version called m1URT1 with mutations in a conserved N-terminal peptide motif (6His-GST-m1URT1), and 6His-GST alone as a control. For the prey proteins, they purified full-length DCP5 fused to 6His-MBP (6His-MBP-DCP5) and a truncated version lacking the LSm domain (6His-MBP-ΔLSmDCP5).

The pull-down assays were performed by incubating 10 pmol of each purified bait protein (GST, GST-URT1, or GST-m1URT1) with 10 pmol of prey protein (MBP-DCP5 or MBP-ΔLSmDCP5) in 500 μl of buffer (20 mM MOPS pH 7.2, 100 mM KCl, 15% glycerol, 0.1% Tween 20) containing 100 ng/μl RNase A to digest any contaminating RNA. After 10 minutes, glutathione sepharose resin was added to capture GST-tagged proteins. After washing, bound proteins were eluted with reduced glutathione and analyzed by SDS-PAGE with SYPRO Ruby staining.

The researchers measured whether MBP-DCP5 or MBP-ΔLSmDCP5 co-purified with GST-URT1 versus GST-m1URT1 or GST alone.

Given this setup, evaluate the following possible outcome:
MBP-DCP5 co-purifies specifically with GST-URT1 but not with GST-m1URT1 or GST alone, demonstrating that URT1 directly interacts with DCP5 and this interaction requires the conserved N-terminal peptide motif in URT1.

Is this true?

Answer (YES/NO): YES